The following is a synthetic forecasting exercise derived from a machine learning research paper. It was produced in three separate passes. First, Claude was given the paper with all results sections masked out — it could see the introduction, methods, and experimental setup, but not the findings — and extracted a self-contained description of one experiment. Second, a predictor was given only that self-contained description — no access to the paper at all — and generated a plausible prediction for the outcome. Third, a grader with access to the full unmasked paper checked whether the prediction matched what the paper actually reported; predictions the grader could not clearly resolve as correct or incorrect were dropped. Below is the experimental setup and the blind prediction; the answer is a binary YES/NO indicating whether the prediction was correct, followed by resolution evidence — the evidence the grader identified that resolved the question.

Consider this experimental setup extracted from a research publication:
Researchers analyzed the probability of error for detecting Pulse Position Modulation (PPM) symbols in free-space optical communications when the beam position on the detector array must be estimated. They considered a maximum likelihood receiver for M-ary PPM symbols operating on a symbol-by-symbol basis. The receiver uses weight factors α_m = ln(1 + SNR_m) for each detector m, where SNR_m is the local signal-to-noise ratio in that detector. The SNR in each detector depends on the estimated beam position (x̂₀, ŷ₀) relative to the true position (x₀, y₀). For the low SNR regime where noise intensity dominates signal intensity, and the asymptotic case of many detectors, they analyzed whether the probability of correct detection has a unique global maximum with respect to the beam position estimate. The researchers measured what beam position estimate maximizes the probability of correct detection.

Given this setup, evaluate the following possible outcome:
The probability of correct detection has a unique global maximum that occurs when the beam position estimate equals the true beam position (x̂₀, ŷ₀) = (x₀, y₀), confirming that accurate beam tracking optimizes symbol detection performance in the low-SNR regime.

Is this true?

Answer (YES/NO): YES